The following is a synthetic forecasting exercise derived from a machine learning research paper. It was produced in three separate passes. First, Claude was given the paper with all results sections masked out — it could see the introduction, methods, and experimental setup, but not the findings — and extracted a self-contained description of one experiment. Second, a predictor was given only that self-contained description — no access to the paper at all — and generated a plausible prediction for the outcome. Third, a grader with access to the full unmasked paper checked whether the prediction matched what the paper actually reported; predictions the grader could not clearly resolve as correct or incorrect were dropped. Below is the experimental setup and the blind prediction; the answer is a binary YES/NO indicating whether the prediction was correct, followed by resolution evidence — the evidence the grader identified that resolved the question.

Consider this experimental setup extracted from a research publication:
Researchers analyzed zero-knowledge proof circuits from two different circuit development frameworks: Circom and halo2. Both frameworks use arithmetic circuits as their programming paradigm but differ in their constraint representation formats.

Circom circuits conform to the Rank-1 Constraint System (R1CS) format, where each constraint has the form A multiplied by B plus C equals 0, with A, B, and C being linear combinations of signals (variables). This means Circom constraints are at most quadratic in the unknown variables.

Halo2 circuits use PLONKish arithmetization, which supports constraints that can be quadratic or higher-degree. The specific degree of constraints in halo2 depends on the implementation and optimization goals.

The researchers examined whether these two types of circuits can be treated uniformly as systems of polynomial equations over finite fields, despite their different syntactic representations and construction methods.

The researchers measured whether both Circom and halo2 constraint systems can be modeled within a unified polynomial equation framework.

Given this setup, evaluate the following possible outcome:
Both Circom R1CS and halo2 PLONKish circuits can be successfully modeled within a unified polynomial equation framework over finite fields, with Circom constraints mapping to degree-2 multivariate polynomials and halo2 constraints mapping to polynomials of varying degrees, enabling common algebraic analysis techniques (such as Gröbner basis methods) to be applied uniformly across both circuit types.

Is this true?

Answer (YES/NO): YES